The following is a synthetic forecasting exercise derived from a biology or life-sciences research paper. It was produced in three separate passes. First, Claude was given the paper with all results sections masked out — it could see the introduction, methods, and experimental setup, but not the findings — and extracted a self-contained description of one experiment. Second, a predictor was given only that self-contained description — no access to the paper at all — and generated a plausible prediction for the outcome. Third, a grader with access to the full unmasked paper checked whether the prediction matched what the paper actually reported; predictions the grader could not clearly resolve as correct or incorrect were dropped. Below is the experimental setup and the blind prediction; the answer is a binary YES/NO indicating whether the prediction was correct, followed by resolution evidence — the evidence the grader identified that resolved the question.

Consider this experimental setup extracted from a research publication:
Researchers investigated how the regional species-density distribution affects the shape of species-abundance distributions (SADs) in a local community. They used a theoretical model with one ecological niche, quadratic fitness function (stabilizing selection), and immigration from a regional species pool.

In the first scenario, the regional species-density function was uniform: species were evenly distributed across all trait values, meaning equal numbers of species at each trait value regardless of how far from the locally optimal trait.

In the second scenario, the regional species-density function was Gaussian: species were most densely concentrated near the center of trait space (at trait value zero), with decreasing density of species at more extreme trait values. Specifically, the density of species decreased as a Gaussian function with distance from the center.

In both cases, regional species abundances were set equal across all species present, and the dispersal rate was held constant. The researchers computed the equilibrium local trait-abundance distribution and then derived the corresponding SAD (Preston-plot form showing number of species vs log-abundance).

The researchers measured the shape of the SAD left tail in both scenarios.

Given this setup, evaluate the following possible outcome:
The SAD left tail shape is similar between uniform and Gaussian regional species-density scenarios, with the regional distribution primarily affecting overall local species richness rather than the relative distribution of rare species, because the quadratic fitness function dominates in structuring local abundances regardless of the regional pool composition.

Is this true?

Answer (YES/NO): NO